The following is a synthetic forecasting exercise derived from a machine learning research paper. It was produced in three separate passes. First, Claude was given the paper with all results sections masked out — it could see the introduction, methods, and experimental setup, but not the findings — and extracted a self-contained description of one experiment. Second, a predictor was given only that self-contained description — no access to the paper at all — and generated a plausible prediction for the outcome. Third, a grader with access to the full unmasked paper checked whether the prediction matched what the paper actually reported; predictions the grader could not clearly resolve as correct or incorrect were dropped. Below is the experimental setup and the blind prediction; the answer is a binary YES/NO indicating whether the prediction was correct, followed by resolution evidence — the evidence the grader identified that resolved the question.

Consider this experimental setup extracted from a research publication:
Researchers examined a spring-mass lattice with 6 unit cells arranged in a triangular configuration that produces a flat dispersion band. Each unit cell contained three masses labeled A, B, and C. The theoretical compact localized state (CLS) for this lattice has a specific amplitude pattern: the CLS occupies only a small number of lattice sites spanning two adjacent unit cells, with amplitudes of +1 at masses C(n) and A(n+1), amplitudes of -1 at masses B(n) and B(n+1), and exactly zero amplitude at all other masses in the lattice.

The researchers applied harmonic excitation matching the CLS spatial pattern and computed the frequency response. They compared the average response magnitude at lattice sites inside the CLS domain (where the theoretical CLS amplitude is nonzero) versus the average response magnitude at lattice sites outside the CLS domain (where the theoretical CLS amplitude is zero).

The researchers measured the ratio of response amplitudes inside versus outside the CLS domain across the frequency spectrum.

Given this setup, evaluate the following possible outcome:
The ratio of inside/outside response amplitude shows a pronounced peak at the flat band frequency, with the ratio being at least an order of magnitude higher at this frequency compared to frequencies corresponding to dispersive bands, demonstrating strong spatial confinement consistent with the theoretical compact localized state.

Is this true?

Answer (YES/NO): YES